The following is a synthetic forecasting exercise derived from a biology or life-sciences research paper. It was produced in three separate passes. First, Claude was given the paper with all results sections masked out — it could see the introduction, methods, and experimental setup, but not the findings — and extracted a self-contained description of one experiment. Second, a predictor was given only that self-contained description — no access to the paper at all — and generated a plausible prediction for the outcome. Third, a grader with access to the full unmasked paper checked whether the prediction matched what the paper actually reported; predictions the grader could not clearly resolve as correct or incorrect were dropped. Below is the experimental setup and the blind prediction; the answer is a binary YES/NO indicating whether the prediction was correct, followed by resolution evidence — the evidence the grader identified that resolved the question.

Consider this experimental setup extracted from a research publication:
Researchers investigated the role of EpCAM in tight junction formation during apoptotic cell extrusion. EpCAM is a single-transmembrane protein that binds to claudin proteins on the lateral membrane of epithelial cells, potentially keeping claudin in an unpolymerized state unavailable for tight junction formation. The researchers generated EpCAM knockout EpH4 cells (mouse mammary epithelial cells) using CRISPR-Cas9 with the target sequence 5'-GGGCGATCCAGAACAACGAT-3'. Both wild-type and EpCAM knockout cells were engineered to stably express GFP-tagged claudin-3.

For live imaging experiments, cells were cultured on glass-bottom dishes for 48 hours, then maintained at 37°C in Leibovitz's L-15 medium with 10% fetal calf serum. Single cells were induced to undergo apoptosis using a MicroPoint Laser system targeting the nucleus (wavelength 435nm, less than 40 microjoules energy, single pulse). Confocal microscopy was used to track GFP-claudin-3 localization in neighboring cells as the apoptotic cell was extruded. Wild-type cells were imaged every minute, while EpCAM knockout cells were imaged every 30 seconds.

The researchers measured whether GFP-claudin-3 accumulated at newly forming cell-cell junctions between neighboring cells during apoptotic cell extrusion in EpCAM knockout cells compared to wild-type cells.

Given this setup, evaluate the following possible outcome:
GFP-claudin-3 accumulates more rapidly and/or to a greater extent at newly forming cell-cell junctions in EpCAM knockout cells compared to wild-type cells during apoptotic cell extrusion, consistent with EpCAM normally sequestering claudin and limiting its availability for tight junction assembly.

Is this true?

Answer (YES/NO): NO